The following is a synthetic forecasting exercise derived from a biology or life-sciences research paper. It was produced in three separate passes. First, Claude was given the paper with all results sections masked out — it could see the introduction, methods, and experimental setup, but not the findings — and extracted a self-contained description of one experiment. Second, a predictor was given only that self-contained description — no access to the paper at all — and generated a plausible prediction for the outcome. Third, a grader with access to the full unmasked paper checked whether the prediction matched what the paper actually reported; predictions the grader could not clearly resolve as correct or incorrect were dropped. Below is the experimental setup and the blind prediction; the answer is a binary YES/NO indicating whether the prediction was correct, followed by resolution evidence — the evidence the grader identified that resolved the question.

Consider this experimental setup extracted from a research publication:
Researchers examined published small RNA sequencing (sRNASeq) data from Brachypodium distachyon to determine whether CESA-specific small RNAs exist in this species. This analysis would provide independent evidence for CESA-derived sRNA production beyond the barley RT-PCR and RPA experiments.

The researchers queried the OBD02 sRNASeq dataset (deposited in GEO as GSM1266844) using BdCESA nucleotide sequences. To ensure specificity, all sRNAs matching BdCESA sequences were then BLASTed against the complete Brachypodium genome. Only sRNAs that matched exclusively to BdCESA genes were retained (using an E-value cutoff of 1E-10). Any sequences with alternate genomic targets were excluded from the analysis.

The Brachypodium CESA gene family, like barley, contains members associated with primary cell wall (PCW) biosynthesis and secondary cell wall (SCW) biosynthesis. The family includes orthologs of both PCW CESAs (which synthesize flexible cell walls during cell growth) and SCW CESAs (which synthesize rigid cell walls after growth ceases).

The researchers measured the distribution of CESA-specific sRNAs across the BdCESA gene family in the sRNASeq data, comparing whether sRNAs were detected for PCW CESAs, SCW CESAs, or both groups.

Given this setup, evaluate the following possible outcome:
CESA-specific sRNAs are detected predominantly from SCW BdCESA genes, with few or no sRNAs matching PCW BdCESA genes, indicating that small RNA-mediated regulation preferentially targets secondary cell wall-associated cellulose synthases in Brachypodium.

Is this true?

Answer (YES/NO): NO